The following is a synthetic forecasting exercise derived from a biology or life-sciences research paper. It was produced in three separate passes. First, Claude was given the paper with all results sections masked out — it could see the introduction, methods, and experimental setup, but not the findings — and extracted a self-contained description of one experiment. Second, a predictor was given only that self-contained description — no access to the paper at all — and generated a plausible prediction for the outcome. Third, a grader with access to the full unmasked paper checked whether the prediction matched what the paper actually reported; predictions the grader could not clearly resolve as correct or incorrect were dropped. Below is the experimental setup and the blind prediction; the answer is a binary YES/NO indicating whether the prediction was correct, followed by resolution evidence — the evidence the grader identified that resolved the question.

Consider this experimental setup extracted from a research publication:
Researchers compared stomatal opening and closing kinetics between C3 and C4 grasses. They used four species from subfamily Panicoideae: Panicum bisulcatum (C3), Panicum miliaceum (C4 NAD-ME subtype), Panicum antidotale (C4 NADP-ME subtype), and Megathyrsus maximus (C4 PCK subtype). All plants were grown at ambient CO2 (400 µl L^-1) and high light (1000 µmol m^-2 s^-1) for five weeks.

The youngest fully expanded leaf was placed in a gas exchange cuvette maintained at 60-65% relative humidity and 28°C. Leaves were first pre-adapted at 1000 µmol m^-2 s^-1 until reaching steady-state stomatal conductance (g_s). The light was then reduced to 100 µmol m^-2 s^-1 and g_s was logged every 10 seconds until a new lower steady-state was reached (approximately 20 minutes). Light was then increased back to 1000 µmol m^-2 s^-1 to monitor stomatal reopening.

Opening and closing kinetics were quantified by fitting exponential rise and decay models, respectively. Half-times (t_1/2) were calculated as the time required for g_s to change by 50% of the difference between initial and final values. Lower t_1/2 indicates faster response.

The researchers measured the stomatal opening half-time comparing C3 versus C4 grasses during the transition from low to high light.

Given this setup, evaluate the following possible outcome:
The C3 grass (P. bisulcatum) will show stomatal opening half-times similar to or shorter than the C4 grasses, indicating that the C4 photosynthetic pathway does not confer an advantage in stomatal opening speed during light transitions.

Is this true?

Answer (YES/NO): NO